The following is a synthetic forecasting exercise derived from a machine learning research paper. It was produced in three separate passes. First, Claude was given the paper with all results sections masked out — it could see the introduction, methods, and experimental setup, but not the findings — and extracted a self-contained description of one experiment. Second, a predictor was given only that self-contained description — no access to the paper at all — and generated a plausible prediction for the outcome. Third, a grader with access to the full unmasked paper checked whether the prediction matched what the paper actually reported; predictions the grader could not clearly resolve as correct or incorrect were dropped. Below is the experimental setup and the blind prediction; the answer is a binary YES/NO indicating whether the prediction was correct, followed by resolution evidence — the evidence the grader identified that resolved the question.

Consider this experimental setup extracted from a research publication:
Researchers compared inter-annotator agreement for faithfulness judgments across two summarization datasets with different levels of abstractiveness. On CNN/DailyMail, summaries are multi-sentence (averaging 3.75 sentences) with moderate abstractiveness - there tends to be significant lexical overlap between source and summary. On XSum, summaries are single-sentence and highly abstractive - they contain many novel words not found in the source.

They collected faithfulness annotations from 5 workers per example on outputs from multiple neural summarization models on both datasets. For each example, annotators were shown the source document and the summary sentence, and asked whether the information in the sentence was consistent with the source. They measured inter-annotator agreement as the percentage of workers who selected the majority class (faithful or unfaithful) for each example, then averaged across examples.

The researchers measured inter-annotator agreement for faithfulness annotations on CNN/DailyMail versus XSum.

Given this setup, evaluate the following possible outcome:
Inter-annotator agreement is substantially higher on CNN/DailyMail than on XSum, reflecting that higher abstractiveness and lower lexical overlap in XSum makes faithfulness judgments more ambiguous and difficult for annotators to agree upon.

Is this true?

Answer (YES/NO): YES